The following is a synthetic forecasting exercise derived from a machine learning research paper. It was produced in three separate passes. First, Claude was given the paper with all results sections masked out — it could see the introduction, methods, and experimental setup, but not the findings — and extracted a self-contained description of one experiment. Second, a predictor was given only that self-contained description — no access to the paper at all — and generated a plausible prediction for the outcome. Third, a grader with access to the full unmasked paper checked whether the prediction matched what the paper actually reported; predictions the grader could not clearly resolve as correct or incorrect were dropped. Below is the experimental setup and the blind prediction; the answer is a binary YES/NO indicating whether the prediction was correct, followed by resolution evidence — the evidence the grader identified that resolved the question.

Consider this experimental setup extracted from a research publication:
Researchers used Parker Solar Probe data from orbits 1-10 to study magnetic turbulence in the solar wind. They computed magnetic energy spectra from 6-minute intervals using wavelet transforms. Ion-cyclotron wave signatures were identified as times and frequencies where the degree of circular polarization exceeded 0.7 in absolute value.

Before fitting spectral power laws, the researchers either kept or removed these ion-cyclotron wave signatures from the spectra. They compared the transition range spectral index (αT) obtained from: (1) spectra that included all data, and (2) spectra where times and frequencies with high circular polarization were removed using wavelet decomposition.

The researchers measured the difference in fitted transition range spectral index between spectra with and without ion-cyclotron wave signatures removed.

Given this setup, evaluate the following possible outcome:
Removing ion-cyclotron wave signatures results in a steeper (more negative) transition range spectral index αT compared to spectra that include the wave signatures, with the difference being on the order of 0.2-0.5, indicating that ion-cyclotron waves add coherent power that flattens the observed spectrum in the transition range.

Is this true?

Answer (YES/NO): NO